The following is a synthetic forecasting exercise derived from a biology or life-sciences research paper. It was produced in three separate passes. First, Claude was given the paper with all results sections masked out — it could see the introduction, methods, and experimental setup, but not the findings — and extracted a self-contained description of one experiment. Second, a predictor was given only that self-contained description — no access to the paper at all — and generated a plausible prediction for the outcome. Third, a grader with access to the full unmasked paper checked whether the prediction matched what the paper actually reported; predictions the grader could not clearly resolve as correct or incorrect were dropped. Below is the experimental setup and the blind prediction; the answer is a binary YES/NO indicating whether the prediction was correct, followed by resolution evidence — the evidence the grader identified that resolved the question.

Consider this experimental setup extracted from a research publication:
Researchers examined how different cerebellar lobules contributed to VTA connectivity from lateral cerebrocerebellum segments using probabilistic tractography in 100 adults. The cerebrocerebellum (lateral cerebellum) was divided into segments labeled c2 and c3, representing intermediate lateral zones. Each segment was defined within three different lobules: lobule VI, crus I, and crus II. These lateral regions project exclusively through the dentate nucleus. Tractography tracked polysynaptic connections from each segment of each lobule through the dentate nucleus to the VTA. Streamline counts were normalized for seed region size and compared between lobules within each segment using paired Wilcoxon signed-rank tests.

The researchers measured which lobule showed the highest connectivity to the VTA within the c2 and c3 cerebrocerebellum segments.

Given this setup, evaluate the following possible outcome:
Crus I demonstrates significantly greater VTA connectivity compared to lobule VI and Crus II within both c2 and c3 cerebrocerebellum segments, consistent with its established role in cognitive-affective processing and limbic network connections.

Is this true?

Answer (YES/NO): NO